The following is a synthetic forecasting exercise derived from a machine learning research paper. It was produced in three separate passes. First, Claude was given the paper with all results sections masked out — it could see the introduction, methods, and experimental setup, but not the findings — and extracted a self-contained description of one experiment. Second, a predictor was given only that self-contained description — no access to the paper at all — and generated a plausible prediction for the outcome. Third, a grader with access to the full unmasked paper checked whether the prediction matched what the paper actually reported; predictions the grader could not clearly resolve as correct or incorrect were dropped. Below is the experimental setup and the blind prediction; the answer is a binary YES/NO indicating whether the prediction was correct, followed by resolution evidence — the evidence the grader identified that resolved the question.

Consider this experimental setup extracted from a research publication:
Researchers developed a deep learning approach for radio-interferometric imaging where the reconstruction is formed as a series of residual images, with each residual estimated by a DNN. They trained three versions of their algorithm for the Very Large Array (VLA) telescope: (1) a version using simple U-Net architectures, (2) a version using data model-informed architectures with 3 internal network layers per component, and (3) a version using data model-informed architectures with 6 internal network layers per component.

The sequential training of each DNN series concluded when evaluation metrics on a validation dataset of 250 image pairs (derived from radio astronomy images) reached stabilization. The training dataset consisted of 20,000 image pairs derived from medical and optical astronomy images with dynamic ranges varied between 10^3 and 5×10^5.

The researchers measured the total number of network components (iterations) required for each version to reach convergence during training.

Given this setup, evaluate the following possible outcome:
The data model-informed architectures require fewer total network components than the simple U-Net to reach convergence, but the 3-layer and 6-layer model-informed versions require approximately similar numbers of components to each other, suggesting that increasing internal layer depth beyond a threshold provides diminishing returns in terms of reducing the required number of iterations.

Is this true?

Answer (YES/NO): YES